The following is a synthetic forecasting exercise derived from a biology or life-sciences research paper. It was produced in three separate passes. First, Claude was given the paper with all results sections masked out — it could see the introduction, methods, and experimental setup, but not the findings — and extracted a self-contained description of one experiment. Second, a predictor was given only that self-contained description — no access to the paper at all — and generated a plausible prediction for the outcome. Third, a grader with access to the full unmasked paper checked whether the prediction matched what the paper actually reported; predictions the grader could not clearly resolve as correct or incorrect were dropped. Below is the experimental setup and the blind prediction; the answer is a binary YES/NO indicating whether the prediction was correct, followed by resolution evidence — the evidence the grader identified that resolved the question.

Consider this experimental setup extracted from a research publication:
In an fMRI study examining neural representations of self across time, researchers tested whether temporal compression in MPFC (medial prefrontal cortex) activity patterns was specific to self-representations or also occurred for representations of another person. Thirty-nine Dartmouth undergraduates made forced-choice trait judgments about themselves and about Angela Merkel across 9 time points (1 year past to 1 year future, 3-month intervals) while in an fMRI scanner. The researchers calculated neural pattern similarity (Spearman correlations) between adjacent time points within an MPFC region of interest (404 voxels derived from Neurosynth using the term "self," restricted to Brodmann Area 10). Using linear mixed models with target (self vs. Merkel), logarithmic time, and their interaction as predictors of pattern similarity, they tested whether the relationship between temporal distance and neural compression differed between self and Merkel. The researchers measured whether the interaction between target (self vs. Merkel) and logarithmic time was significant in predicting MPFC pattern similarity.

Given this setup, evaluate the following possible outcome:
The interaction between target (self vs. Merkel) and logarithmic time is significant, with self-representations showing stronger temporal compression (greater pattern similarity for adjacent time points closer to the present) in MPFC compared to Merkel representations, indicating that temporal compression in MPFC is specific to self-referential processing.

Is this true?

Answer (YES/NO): NO